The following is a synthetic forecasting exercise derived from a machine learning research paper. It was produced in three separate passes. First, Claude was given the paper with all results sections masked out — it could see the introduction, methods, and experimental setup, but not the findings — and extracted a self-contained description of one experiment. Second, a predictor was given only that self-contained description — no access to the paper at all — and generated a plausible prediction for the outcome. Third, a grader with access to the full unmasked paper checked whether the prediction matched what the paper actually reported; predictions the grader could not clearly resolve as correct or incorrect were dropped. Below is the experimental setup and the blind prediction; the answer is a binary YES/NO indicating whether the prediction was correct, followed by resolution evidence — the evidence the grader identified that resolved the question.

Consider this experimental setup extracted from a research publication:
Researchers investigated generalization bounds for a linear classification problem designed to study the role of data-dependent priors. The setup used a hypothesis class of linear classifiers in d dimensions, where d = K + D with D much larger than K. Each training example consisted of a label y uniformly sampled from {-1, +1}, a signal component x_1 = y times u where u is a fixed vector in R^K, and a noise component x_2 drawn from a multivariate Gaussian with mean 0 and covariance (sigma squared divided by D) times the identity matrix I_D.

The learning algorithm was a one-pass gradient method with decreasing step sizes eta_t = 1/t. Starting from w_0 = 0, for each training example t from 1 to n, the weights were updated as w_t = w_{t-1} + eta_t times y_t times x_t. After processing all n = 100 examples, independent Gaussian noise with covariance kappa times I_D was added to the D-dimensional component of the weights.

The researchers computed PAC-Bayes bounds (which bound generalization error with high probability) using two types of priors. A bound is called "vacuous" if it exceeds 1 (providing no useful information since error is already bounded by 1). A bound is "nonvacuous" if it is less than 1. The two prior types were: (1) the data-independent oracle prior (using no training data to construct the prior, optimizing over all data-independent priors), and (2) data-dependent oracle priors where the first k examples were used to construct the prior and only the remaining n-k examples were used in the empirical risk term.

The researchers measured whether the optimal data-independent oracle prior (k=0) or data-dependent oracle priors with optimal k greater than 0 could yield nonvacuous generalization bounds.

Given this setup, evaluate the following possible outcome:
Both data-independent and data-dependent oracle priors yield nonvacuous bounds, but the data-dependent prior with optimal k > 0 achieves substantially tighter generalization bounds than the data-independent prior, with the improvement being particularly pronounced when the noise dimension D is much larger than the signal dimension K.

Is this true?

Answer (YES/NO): NO